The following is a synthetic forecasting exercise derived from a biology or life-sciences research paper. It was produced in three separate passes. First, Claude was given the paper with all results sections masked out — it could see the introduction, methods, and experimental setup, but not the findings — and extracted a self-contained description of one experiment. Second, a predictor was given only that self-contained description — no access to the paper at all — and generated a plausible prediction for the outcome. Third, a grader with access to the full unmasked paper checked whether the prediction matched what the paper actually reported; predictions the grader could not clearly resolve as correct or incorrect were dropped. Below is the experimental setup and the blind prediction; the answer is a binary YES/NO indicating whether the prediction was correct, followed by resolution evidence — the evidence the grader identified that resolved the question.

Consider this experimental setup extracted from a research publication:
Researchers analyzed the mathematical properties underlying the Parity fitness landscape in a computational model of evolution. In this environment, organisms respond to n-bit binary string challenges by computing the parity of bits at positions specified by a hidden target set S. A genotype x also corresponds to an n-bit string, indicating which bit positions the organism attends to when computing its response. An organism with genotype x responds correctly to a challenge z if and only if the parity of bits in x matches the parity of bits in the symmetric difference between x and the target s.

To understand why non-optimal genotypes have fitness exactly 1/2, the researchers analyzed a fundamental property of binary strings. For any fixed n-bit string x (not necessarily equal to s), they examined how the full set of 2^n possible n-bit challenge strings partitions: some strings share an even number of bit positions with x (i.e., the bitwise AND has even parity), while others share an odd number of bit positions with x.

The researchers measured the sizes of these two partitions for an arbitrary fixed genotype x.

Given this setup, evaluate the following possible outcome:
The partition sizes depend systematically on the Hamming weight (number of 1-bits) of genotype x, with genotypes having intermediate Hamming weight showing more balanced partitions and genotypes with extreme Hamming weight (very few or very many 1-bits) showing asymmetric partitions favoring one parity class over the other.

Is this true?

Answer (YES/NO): NO